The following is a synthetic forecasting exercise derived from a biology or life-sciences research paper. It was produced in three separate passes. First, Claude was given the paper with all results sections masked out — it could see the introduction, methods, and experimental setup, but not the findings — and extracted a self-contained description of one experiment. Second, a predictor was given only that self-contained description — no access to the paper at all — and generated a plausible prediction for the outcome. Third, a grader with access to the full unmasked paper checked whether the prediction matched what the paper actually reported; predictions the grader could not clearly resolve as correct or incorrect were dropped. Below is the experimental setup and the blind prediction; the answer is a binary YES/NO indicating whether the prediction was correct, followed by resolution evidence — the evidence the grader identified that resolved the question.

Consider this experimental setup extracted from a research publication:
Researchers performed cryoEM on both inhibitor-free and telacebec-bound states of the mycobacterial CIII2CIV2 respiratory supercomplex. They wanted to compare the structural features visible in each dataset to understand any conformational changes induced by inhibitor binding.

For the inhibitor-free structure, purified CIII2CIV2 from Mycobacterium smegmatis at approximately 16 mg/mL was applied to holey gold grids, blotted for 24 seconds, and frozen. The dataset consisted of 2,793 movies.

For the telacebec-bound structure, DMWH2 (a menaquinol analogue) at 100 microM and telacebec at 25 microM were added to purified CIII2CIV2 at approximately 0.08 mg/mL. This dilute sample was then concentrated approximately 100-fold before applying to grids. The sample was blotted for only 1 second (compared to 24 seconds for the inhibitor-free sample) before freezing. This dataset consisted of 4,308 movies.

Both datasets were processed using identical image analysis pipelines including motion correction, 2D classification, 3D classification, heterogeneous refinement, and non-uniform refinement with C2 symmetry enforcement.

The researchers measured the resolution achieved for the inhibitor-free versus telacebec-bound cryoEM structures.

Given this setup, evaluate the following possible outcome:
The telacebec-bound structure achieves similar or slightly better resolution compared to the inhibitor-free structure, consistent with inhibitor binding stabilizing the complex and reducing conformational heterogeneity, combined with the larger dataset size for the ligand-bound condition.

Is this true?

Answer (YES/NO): YES